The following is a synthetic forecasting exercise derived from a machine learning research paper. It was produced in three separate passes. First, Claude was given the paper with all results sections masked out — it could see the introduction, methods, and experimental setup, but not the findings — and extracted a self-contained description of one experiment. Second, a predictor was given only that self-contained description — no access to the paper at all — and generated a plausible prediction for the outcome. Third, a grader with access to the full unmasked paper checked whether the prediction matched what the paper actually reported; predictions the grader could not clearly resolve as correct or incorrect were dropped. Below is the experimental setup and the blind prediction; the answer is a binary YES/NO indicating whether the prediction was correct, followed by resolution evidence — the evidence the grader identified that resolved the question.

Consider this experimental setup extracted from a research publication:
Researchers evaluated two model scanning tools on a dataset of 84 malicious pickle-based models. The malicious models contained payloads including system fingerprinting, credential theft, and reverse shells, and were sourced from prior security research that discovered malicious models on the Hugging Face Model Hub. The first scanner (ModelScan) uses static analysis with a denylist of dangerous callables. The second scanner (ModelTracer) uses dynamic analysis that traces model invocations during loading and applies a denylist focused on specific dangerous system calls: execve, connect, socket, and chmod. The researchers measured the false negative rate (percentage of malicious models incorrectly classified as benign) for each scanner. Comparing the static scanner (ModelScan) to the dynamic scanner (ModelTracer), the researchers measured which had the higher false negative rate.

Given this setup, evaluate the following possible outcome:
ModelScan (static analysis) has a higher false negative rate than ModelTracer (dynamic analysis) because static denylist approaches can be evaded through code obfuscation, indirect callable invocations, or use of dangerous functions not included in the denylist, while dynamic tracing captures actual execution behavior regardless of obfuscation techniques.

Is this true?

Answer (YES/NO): NO